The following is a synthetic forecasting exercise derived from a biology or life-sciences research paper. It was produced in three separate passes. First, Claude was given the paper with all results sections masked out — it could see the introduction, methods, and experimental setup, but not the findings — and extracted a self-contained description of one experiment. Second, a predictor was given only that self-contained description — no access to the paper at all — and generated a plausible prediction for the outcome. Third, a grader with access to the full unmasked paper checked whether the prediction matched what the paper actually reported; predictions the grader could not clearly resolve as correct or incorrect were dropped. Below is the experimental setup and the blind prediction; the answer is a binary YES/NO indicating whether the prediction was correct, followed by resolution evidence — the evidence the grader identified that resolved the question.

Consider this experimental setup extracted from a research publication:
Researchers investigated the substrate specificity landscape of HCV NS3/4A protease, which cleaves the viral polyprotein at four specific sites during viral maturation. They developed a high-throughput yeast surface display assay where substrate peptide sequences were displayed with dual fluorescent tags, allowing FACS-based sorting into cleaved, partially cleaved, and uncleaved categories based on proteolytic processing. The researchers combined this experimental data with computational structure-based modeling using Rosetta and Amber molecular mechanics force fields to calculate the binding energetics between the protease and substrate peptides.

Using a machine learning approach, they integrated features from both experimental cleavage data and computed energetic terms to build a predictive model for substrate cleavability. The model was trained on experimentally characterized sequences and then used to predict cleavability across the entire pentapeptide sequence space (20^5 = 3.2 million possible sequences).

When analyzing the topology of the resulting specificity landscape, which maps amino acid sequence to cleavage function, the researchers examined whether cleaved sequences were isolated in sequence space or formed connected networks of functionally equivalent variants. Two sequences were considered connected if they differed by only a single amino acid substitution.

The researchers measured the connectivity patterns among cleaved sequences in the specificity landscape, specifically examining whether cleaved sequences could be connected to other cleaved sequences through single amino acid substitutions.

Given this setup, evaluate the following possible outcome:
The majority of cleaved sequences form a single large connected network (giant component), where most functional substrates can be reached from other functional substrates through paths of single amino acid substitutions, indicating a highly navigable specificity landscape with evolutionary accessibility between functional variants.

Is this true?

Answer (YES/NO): NO